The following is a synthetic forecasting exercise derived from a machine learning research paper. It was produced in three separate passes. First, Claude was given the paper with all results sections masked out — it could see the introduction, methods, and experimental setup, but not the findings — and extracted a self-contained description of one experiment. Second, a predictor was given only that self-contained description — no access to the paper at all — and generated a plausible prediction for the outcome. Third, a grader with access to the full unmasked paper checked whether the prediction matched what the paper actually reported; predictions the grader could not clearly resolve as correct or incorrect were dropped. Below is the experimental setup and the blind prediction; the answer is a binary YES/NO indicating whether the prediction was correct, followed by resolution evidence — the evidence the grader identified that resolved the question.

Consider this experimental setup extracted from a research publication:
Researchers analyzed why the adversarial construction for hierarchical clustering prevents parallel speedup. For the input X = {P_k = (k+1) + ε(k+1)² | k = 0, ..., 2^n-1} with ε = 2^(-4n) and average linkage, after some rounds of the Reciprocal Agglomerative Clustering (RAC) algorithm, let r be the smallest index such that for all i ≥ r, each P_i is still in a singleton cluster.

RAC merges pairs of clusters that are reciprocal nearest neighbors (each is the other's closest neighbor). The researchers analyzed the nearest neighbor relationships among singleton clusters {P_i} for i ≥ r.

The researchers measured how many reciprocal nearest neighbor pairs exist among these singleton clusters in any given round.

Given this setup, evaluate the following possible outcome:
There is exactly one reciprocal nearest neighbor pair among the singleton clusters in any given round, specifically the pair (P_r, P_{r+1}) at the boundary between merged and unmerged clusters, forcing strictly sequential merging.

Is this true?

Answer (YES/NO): YES